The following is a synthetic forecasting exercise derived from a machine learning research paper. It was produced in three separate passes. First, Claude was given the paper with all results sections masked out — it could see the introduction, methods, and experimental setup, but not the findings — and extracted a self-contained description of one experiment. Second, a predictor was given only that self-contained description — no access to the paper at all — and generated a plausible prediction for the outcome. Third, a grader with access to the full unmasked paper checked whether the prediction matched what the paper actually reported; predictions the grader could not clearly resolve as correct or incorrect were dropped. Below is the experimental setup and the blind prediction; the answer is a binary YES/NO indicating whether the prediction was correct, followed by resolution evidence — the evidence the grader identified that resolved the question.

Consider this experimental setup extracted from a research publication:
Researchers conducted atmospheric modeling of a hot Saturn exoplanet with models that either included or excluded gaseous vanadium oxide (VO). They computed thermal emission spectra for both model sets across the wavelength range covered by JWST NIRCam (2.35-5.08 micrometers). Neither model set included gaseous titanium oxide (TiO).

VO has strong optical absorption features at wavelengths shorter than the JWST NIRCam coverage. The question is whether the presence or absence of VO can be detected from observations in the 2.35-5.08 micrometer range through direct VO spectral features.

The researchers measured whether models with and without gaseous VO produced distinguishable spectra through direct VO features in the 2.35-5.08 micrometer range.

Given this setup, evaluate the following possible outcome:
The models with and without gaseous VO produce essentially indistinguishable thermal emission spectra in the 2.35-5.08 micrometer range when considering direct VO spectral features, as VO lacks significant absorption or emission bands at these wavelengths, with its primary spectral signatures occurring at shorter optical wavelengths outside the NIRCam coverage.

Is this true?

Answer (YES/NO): YES